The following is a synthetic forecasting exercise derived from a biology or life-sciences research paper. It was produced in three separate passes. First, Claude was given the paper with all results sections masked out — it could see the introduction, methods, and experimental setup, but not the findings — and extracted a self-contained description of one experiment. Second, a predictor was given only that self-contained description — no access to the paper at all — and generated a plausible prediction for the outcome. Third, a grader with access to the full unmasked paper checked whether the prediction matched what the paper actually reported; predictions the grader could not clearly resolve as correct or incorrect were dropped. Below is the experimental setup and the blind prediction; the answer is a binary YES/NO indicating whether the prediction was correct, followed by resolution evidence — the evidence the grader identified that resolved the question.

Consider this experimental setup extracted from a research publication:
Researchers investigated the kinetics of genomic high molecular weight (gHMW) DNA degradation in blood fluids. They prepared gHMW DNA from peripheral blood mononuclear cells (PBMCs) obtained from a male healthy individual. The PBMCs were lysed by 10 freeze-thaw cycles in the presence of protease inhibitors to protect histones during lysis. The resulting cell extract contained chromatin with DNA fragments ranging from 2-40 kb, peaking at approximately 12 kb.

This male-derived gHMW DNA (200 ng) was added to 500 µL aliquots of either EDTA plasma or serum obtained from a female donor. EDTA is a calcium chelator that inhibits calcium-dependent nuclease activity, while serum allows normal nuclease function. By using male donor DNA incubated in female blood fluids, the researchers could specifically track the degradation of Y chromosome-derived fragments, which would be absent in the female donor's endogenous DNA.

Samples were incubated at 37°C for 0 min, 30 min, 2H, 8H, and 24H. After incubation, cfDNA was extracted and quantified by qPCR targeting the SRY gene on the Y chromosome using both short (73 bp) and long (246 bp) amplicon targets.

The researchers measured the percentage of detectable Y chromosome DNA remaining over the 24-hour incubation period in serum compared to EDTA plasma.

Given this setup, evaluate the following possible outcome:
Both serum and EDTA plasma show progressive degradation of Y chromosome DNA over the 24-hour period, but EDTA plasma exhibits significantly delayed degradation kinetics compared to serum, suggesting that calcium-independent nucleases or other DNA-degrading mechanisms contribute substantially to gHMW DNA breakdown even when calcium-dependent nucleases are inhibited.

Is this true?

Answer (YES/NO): NO